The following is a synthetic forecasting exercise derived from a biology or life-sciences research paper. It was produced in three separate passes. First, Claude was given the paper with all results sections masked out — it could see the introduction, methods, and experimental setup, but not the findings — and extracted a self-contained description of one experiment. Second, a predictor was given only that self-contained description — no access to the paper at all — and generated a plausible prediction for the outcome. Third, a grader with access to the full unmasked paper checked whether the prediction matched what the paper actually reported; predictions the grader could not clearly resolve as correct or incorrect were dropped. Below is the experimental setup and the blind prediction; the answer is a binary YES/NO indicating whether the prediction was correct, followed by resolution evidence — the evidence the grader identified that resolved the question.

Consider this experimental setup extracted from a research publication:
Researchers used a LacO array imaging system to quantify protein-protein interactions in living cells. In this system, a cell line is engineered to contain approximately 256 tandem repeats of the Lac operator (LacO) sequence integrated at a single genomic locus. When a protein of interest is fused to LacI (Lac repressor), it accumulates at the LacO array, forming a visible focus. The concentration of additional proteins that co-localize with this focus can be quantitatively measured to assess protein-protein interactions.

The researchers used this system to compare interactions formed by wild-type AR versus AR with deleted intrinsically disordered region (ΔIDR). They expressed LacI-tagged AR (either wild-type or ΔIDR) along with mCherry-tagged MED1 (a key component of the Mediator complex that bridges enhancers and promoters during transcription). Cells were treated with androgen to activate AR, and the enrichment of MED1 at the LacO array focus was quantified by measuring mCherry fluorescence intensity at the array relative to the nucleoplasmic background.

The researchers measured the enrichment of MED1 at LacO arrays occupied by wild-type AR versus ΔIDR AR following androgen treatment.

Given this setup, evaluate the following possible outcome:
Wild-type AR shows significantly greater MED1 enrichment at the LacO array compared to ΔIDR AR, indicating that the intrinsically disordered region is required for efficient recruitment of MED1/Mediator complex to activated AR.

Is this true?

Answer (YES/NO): YES